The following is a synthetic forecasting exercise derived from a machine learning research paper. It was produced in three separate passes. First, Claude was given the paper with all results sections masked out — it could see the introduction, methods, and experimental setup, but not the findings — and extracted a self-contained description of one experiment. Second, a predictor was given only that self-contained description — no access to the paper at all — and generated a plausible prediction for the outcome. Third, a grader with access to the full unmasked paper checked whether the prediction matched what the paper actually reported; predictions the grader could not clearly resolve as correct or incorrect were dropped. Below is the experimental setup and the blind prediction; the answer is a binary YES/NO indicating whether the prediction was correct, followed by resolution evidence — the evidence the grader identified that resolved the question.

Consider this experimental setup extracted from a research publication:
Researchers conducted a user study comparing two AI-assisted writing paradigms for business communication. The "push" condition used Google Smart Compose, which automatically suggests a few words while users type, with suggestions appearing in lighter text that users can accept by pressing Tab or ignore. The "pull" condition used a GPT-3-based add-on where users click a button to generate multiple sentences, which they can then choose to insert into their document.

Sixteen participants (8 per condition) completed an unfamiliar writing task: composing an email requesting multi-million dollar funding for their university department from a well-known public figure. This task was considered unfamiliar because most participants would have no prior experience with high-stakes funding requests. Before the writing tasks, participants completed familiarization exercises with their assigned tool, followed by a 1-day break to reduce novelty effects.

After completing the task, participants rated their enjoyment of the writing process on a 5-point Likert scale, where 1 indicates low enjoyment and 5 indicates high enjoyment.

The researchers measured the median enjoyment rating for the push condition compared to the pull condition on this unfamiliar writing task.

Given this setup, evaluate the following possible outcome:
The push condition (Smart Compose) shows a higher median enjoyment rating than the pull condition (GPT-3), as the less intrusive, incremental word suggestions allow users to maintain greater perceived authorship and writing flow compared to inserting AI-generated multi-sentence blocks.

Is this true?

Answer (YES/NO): YES